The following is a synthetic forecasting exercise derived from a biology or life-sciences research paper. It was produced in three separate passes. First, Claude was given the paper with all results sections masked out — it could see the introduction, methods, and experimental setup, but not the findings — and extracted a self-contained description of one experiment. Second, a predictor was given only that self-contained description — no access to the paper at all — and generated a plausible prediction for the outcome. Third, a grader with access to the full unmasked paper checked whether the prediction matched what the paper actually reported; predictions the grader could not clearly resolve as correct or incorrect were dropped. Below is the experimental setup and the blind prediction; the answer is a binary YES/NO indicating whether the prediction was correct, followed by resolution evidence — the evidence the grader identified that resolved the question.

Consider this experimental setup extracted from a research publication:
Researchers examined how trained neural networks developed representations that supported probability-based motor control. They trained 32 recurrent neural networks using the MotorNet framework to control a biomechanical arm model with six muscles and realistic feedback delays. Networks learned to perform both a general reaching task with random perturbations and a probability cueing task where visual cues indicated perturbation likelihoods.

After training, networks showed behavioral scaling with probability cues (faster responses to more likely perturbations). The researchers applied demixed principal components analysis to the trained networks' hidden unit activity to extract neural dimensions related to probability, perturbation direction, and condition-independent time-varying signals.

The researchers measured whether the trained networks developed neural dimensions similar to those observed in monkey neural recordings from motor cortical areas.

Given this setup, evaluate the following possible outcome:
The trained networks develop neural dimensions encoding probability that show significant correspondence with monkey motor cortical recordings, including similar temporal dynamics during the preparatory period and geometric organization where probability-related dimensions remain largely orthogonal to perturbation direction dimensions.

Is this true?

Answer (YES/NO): YES